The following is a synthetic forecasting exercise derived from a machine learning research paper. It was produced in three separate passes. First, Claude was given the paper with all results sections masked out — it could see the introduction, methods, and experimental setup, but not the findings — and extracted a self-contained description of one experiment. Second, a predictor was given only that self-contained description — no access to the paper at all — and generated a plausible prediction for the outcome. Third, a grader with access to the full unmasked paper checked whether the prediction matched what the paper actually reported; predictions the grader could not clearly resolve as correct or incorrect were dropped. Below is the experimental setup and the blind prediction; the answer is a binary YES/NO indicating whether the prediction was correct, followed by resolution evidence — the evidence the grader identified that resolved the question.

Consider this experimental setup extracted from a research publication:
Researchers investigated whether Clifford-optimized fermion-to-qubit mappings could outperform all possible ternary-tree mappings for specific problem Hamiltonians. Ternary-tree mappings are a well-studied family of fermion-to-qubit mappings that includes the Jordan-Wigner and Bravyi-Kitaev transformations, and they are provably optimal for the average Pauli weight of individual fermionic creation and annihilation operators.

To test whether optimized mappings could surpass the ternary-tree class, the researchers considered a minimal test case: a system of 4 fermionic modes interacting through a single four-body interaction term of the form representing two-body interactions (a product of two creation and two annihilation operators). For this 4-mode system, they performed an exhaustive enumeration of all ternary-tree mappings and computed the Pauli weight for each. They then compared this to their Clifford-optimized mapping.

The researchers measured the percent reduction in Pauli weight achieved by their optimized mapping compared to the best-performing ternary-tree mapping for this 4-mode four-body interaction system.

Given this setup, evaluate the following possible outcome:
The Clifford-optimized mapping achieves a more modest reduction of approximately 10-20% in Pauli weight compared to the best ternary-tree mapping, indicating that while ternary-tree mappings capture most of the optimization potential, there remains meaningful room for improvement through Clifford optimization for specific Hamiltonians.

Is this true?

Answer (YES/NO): NO